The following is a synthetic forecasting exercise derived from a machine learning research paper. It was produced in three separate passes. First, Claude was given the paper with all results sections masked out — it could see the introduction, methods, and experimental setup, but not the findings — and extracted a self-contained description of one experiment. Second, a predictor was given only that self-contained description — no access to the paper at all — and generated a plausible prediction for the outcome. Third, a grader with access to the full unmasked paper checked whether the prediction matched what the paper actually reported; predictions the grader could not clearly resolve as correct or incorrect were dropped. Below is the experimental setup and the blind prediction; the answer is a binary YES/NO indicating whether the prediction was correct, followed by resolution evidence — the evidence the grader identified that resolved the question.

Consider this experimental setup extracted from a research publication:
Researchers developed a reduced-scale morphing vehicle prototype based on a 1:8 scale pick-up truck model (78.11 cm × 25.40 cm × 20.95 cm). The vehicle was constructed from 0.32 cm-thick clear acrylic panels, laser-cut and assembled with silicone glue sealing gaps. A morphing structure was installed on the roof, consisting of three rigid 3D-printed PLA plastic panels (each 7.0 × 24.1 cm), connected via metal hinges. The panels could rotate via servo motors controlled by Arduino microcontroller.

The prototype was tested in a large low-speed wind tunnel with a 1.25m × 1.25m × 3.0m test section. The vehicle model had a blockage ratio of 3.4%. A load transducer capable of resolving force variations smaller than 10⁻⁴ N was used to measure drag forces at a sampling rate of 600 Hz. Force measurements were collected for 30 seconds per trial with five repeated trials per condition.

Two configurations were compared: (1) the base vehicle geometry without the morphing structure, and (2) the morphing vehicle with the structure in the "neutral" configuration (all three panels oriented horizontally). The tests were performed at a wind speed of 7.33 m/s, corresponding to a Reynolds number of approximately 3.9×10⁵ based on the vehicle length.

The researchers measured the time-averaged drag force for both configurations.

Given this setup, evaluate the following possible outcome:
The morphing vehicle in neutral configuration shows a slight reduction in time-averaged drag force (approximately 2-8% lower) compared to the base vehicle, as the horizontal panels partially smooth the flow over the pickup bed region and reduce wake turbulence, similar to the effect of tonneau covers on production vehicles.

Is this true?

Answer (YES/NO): NO